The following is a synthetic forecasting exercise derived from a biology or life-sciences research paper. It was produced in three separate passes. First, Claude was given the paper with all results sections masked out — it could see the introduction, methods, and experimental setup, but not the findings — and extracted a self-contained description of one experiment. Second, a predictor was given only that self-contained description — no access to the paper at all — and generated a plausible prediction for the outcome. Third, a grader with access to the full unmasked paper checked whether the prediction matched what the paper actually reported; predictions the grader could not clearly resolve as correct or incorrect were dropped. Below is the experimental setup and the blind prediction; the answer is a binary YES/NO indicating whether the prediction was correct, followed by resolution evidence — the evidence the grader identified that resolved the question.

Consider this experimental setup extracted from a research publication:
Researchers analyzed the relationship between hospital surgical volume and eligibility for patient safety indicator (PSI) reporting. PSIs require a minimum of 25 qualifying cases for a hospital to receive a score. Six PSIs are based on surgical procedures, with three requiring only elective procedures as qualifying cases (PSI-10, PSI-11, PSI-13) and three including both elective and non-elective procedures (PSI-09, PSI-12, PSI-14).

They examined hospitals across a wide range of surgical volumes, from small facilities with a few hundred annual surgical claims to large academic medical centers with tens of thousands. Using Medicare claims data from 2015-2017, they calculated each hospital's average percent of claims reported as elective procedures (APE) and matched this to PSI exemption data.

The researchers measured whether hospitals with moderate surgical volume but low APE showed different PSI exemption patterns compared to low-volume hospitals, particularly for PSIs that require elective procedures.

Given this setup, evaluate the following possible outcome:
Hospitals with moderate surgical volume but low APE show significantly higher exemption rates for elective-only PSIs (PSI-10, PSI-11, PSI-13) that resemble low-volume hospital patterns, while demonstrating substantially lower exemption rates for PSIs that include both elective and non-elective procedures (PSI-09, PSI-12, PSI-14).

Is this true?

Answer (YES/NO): YES